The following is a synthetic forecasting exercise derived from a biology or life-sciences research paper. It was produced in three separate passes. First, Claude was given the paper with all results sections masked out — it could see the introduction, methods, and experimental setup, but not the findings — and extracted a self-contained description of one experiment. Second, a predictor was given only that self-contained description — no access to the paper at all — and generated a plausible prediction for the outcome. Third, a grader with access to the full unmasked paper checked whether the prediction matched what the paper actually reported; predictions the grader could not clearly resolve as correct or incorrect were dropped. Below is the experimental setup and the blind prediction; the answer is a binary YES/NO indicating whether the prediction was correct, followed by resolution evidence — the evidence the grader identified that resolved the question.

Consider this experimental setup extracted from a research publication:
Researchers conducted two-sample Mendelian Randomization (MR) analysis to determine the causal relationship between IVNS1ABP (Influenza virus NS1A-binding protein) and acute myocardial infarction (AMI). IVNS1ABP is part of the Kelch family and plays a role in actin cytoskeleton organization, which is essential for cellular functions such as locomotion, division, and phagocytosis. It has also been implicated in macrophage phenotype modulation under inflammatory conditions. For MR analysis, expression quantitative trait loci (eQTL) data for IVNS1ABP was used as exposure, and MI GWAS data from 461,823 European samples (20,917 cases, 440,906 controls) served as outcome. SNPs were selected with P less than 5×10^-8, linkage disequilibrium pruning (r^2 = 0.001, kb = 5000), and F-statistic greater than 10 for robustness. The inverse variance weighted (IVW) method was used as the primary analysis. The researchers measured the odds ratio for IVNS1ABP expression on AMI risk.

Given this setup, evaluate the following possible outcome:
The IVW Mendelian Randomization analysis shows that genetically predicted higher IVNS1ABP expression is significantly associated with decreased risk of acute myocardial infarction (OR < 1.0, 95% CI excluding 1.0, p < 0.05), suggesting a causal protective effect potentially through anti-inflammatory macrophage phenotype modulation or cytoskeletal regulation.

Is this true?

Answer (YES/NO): NO